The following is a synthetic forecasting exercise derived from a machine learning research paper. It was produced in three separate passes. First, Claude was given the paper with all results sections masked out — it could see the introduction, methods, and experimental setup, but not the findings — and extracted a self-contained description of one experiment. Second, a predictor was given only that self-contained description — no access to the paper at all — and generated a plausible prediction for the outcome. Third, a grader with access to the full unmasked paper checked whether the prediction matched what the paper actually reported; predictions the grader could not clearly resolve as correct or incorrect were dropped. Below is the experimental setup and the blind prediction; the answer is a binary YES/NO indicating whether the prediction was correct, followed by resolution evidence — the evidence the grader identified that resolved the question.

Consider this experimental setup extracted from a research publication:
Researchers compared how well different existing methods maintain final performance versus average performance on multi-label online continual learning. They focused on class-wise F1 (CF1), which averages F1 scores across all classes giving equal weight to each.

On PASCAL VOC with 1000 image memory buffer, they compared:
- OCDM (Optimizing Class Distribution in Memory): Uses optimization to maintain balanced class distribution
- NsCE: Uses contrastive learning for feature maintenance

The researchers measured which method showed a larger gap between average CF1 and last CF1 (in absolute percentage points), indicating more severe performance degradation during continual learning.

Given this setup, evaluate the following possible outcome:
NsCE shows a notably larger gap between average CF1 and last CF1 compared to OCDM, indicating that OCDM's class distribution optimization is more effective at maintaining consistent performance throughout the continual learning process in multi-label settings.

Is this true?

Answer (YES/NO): YES